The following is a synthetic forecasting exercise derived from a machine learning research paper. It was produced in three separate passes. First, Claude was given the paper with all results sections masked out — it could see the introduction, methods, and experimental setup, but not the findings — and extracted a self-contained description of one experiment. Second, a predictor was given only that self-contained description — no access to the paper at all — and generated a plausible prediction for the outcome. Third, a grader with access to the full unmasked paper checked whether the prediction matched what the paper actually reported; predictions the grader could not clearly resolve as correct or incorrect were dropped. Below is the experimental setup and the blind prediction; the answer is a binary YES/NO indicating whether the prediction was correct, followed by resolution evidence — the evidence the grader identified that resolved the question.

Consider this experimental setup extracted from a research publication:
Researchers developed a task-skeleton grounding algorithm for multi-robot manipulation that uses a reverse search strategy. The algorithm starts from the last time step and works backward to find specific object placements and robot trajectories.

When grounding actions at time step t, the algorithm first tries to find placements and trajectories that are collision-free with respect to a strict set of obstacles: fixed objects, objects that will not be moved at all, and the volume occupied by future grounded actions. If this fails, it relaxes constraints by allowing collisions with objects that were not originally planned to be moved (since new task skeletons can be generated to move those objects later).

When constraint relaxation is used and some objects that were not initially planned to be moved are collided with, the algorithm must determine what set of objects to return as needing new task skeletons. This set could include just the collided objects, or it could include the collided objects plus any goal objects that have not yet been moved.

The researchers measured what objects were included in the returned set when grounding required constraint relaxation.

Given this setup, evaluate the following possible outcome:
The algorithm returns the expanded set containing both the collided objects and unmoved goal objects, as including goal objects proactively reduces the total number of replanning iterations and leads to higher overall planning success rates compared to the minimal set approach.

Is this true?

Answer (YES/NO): YES